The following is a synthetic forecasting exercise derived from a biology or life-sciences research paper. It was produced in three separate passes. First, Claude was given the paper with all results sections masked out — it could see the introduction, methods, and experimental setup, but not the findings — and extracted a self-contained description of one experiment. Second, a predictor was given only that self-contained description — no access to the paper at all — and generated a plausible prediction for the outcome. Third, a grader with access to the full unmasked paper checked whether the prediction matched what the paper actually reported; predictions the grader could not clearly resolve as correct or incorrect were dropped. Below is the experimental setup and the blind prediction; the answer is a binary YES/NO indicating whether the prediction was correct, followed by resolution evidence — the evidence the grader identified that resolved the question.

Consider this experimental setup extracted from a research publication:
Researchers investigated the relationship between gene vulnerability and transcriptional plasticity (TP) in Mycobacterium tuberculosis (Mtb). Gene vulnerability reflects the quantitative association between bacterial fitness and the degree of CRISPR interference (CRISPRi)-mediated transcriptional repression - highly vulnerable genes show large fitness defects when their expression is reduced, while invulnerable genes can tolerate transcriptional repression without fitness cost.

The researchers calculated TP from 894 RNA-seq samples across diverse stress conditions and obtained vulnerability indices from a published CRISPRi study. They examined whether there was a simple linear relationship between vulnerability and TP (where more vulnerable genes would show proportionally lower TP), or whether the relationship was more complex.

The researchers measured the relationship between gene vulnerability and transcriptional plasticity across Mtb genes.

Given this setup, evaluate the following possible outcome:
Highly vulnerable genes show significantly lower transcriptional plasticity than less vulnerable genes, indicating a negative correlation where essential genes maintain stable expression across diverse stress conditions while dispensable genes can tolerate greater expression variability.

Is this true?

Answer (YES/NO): YES